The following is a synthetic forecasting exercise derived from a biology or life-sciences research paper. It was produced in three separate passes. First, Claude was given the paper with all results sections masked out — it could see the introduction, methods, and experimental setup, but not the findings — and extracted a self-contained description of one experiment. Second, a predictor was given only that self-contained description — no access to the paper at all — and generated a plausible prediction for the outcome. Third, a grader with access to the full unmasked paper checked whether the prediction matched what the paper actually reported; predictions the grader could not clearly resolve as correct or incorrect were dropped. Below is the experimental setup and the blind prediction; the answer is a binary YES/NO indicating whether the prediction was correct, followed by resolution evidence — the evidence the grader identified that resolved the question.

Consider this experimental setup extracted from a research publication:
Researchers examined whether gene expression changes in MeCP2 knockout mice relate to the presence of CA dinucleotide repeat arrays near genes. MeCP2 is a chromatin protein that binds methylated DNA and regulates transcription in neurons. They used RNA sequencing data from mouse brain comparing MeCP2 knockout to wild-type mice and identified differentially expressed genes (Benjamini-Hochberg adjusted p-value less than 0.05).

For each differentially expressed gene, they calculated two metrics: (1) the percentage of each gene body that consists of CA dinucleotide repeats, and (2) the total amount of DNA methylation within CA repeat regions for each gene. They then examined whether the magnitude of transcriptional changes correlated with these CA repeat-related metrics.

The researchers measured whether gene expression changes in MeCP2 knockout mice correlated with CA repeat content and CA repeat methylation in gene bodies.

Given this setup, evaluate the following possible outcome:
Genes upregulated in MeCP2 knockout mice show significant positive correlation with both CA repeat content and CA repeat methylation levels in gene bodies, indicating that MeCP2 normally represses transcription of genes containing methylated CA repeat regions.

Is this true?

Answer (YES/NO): NO